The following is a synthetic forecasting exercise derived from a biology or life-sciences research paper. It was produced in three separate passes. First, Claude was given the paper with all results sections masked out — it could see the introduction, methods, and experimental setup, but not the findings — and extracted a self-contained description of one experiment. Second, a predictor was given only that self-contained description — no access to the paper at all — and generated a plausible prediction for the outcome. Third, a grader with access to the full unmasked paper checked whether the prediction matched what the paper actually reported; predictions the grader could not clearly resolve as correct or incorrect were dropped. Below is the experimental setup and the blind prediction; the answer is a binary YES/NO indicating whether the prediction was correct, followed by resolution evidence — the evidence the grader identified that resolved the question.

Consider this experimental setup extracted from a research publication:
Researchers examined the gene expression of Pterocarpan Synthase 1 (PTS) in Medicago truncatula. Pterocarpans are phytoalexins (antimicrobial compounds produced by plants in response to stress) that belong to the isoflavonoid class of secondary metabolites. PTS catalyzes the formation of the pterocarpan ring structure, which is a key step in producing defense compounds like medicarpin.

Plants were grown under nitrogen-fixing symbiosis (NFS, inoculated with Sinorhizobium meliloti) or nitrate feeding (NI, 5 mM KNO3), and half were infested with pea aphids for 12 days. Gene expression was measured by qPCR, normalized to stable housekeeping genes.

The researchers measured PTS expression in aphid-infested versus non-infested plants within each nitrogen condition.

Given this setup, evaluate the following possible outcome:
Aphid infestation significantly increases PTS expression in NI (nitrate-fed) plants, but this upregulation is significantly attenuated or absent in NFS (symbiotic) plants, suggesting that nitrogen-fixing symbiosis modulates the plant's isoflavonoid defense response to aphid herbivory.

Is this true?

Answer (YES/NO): NO